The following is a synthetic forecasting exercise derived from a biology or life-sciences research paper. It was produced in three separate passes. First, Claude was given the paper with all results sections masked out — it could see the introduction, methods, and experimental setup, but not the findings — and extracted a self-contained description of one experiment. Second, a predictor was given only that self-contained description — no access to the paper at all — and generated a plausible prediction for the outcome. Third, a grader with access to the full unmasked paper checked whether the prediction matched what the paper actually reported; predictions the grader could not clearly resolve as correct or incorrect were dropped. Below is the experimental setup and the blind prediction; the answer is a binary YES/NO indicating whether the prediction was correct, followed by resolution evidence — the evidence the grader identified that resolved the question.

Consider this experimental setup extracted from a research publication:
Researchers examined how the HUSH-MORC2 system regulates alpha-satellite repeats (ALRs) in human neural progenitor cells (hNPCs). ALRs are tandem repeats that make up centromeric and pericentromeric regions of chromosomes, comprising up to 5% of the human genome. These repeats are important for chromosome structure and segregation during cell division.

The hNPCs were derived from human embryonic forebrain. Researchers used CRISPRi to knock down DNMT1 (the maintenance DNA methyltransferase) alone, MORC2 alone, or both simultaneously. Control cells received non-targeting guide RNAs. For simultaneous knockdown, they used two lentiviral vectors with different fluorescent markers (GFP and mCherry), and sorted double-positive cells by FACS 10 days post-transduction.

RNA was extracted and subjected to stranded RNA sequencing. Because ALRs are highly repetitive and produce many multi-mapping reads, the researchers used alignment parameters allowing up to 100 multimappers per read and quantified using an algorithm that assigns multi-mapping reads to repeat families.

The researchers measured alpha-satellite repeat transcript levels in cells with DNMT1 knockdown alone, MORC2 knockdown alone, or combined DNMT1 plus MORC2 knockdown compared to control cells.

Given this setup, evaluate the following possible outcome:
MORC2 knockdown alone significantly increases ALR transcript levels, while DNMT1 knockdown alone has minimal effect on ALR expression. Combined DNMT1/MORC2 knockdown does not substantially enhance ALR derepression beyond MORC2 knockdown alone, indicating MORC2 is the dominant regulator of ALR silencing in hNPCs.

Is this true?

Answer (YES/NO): NO